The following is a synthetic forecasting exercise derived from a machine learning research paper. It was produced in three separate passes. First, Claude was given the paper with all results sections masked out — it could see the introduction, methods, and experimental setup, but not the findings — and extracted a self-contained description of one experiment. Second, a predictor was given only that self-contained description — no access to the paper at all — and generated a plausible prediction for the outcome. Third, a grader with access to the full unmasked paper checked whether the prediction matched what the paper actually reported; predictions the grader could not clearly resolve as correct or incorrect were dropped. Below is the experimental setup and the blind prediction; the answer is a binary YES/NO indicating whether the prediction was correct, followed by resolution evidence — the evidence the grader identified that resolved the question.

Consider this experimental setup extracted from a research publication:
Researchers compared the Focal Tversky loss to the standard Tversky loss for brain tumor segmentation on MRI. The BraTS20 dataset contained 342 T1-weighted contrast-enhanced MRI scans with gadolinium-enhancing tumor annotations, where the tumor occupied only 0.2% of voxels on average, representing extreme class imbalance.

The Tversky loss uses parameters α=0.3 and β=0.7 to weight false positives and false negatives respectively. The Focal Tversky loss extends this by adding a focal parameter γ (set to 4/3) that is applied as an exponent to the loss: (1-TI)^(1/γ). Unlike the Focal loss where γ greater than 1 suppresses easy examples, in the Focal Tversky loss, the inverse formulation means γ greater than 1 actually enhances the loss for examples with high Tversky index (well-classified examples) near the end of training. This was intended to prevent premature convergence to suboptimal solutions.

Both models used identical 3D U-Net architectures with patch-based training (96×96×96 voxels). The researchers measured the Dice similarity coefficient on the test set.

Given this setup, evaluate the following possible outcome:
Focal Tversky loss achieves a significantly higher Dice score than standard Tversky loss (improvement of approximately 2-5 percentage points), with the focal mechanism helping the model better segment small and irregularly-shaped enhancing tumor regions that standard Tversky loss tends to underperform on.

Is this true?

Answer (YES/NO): NO